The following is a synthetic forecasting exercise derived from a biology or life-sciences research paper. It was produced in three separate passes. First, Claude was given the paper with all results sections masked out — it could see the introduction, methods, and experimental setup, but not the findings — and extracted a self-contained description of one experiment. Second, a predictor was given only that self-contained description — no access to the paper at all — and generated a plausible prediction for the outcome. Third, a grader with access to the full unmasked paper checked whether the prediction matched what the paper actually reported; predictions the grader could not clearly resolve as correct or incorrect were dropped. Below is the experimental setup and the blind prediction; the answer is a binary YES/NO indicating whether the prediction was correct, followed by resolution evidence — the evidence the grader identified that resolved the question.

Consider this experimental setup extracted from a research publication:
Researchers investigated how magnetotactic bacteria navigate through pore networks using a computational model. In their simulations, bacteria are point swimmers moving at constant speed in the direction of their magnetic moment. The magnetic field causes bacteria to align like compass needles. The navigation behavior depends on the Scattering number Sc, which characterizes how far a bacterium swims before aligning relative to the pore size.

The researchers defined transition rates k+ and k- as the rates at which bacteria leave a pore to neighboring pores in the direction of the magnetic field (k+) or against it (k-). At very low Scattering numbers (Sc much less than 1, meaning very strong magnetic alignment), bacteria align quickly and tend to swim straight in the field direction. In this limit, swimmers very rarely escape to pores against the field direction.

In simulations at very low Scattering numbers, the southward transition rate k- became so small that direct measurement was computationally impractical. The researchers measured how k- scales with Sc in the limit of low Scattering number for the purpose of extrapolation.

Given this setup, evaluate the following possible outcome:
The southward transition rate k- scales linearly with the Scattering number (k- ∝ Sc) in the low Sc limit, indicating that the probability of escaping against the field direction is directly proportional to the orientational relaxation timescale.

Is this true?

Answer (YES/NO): YES